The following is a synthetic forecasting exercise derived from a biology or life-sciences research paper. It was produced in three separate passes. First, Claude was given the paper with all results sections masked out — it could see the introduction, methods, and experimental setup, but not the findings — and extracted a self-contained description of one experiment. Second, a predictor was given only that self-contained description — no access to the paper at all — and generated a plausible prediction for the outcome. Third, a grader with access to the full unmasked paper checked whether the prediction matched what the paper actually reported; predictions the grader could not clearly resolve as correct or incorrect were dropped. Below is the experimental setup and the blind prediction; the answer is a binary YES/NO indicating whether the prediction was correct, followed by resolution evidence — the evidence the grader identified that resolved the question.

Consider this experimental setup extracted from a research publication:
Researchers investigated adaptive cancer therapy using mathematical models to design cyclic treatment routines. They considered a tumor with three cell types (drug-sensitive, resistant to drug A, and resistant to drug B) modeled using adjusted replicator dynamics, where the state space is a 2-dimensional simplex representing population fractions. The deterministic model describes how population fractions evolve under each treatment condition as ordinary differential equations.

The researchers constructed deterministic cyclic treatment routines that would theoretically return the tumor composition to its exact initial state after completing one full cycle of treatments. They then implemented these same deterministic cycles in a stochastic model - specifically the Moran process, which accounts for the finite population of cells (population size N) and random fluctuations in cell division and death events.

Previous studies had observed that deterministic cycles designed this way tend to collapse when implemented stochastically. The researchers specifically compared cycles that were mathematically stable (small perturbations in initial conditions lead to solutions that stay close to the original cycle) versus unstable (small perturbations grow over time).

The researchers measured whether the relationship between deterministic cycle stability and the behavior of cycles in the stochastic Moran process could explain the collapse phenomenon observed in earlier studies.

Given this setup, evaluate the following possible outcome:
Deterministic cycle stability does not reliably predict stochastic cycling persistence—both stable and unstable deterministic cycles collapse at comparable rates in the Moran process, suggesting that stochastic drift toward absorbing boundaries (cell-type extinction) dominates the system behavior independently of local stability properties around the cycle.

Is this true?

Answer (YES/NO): NO